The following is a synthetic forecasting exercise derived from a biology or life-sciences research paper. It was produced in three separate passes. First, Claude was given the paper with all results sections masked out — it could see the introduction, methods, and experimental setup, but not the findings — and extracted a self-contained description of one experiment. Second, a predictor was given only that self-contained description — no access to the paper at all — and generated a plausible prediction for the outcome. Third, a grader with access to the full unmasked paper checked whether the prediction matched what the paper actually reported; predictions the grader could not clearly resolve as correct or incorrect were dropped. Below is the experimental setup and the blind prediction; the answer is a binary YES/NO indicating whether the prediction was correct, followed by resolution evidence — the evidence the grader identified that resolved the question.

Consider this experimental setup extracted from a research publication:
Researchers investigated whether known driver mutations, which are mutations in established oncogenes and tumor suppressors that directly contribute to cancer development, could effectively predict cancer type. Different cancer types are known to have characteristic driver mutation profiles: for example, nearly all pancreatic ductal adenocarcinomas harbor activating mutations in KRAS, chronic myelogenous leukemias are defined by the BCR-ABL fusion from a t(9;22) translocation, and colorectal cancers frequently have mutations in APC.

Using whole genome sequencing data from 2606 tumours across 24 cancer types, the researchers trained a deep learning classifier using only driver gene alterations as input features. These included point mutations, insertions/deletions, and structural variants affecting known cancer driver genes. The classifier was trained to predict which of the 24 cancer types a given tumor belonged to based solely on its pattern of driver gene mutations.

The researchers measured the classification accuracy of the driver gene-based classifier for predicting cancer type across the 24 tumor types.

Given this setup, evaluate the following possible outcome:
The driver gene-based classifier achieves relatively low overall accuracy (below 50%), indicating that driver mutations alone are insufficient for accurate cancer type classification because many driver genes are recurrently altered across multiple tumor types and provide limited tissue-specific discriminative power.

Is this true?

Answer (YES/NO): YES